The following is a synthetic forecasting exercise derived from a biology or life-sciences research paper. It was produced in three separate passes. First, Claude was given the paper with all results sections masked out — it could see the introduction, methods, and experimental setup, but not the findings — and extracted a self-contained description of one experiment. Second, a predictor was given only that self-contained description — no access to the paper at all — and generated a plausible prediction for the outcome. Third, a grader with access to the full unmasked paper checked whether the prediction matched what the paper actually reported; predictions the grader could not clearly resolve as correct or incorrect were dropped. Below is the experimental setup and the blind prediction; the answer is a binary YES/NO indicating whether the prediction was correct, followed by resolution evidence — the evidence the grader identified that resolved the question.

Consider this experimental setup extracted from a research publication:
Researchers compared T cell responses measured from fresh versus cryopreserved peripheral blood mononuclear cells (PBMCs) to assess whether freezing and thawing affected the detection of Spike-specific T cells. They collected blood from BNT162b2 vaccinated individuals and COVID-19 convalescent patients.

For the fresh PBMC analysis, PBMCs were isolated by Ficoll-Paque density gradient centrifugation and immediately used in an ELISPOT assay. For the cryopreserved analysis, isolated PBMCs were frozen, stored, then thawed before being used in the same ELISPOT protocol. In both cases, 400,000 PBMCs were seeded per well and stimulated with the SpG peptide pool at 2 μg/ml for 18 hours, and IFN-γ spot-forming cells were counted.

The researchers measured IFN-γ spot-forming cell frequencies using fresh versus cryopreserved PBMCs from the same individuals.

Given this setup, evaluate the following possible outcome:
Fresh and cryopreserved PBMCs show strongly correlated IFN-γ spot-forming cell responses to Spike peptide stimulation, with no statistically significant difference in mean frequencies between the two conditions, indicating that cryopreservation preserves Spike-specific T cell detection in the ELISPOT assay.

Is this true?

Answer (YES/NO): NO